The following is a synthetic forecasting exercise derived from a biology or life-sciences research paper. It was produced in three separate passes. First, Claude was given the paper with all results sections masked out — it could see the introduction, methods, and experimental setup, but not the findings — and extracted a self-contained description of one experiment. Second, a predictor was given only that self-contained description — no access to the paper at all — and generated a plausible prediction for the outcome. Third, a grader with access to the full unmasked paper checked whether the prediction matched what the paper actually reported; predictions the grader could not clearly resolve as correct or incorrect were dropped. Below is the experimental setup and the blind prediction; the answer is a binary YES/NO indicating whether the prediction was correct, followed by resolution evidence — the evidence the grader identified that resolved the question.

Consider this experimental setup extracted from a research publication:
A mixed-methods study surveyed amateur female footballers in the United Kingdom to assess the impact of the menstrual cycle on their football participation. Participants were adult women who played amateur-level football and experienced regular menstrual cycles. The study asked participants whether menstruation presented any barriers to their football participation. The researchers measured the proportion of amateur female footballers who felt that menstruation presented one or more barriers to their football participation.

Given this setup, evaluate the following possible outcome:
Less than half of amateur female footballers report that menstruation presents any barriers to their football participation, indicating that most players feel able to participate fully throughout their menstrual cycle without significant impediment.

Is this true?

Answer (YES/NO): NO